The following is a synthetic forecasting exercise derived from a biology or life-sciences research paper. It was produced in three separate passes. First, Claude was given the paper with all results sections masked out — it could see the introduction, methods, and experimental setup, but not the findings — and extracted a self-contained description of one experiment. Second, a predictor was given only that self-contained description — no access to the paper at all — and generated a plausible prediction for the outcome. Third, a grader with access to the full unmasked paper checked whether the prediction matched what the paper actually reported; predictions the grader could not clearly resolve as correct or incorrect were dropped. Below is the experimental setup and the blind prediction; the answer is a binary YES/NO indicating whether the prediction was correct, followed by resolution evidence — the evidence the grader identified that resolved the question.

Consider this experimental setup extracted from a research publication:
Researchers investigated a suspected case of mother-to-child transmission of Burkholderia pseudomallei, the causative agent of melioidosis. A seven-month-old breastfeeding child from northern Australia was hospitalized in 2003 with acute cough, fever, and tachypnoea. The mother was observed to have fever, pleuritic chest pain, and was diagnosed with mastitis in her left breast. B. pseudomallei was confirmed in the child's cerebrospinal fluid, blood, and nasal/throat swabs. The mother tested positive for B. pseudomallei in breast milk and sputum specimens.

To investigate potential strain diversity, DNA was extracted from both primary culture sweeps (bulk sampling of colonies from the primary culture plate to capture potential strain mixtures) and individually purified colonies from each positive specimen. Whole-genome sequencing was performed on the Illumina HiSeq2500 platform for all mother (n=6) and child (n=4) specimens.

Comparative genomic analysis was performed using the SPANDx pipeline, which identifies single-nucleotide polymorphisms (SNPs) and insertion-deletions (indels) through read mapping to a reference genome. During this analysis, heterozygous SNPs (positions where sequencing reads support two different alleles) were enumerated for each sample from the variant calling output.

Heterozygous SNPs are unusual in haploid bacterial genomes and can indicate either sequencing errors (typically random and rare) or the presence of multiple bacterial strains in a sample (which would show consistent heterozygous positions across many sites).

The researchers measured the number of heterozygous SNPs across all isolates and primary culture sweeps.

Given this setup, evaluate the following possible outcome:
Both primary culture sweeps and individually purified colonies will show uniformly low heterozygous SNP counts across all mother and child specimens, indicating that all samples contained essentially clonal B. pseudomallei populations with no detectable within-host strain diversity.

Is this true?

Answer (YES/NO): NO